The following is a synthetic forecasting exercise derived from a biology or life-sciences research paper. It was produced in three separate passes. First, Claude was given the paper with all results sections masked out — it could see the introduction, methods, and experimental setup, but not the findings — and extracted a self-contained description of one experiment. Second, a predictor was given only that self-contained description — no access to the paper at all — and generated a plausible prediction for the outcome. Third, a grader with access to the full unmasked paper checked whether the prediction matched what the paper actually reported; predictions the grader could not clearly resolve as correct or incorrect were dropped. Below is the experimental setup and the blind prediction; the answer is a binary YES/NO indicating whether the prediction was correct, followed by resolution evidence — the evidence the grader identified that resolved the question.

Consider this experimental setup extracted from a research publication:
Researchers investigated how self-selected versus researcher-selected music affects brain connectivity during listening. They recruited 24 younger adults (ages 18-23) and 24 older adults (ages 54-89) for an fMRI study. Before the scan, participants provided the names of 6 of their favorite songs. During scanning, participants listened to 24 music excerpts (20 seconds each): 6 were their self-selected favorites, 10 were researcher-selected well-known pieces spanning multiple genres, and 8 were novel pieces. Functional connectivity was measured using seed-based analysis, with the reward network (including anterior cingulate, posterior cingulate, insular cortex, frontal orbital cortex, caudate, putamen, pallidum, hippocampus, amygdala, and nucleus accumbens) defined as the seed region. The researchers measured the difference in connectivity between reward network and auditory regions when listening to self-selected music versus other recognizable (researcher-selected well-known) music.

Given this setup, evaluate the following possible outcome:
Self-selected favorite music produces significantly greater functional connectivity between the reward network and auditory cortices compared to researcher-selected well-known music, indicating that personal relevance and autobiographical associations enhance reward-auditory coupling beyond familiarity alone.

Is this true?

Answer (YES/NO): YES